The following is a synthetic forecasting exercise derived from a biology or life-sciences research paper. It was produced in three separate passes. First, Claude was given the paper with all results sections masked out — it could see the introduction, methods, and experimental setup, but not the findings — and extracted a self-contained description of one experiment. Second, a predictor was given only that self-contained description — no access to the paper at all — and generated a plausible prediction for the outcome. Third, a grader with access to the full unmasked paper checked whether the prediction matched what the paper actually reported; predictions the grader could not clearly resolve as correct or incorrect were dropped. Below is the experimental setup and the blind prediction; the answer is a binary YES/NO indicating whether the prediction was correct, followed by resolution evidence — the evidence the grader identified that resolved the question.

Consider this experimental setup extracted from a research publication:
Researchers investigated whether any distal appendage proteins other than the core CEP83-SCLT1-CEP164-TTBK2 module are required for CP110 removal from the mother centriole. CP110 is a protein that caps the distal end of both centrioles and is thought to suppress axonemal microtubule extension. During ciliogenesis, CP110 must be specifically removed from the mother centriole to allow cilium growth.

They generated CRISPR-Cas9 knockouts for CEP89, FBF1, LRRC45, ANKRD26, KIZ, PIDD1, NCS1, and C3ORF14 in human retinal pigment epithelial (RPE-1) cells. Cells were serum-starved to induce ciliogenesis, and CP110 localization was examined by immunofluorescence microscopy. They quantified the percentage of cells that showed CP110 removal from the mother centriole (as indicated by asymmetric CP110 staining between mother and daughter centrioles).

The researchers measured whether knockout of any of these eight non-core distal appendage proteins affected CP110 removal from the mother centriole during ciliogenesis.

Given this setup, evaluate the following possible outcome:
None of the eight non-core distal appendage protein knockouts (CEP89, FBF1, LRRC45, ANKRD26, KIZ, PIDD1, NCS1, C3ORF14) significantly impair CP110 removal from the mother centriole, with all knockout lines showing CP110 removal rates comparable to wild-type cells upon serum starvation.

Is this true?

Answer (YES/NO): NO